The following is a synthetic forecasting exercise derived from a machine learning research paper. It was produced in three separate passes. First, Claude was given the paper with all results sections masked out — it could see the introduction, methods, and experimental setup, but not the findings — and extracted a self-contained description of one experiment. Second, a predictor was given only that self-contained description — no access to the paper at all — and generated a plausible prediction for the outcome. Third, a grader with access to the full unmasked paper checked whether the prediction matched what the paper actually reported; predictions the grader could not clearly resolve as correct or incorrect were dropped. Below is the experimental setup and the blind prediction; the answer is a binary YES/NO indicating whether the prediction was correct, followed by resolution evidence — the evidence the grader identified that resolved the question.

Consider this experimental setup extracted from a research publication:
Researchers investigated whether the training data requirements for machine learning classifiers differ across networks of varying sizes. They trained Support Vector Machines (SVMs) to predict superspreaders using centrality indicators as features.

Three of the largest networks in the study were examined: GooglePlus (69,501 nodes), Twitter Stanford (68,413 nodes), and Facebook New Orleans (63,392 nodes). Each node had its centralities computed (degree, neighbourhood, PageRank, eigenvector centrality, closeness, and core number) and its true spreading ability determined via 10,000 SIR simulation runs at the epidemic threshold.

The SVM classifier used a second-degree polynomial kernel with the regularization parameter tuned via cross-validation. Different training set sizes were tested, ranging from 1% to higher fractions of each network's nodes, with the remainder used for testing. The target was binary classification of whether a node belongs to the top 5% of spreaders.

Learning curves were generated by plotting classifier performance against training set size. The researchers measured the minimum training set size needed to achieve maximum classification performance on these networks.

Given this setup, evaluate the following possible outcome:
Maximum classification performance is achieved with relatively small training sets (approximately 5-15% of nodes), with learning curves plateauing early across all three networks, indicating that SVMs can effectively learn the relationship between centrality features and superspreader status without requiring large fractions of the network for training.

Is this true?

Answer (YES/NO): NO